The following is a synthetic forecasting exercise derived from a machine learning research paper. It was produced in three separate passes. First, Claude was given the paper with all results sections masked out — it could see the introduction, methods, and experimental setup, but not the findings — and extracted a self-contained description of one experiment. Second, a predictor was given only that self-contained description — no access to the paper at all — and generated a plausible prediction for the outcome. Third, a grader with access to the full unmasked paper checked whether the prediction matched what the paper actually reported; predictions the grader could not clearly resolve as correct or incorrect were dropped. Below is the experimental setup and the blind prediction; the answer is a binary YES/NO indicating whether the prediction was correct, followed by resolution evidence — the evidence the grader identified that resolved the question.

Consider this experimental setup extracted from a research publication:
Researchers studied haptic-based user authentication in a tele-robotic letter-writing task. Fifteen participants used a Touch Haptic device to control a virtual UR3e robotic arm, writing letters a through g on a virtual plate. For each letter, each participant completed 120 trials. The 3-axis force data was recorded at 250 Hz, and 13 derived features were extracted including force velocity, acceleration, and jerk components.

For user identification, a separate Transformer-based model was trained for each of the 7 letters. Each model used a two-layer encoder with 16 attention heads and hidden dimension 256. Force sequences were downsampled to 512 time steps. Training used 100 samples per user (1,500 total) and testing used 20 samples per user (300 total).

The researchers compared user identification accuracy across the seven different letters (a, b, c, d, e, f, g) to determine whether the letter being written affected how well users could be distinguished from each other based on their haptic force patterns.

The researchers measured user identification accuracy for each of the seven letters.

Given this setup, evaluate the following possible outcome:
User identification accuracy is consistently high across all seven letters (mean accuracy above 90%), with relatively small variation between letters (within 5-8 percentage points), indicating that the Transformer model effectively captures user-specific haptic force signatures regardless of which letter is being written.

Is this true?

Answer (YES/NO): NO